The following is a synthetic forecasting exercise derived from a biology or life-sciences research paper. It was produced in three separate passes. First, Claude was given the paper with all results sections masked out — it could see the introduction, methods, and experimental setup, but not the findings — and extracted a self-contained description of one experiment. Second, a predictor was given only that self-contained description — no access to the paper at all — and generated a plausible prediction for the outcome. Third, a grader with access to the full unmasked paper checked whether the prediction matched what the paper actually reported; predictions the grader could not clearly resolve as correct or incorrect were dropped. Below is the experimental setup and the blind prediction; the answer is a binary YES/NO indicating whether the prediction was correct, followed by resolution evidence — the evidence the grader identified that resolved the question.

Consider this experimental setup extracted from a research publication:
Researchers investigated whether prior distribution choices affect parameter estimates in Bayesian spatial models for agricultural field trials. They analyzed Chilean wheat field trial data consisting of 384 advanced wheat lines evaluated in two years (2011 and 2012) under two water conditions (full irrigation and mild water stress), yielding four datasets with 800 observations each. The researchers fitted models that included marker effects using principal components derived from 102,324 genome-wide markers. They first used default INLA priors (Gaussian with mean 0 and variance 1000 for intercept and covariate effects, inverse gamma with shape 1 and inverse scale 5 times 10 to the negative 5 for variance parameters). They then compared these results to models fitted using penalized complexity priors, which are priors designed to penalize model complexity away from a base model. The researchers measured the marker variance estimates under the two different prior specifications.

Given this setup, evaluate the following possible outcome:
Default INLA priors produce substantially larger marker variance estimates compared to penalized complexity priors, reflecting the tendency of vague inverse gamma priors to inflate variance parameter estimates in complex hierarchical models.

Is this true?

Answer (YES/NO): NO